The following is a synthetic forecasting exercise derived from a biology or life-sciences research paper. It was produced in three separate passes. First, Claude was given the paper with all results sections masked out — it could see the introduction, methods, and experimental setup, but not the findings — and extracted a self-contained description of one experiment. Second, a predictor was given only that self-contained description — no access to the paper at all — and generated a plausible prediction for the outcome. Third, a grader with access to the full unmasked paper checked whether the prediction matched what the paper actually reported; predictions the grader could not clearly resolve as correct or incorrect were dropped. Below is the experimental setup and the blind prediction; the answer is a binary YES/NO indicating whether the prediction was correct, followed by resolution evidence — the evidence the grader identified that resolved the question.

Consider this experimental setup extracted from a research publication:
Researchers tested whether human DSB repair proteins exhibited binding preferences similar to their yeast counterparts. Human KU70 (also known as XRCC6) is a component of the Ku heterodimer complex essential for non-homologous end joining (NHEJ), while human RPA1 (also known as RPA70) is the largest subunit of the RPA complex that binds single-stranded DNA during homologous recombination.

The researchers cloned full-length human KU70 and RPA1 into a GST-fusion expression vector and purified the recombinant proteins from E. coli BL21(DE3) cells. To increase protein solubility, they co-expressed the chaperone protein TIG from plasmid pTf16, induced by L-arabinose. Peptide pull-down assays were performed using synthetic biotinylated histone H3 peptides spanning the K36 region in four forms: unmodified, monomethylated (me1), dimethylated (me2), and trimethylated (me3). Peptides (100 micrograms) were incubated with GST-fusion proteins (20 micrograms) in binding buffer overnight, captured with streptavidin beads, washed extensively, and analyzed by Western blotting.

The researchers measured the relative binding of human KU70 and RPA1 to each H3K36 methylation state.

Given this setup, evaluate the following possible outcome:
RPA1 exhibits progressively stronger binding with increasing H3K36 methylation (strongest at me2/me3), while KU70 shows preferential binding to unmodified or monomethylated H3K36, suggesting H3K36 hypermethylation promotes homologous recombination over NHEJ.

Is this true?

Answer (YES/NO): NO